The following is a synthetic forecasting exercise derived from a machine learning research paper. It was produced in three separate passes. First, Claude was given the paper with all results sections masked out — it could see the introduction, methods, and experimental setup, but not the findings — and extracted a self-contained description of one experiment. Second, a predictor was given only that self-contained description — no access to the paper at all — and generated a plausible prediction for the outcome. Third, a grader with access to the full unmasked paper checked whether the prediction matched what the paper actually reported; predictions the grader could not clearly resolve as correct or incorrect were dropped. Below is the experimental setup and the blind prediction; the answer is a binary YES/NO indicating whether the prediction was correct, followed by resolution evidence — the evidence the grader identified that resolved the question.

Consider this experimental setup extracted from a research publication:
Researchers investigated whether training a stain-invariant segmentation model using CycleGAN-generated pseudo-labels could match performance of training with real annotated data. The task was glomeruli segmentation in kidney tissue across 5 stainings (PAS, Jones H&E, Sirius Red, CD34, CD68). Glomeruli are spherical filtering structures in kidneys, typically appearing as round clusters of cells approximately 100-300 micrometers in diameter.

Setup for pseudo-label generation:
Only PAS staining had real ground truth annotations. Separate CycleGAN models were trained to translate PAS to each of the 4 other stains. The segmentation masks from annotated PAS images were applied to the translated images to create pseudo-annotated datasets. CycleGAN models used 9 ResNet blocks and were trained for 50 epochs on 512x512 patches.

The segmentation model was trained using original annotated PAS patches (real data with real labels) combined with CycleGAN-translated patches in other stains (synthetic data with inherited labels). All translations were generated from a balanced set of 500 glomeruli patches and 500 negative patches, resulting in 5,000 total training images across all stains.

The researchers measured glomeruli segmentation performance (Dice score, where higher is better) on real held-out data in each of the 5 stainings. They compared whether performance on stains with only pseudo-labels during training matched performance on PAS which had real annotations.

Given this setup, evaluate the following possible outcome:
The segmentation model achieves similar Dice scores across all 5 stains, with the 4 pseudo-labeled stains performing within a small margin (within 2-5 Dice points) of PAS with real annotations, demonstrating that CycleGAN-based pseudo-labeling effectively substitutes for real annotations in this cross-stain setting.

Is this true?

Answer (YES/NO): NO